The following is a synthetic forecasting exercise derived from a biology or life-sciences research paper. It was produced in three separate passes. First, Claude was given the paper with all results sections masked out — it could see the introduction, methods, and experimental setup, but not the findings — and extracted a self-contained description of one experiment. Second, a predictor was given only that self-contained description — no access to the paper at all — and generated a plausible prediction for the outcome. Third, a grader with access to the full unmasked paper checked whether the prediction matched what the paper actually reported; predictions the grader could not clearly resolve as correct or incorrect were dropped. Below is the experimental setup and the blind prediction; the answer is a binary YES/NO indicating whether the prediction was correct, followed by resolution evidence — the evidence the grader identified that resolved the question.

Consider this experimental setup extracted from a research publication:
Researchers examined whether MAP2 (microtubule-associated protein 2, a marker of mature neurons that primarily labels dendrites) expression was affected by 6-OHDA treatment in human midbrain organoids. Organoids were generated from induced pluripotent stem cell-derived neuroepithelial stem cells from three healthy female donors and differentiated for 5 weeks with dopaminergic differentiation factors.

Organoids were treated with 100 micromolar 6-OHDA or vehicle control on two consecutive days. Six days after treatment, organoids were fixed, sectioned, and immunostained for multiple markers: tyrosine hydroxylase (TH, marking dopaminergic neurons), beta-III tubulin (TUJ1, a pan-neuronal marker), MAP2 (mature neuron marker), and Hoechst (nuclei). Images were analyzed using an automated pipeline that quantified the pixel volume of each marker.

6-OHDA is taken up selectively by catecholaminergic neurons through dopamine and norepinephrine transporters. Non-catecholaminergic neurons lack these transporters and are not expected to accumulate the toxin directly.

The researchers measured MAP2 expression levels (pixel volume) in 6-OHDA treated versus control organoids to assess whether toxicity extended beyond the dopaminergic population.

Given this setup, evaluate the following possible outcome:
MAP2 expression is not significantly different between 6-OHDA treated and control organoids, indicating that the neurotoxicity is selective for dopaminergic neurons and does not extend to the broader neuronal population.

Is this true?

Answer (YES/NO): YES